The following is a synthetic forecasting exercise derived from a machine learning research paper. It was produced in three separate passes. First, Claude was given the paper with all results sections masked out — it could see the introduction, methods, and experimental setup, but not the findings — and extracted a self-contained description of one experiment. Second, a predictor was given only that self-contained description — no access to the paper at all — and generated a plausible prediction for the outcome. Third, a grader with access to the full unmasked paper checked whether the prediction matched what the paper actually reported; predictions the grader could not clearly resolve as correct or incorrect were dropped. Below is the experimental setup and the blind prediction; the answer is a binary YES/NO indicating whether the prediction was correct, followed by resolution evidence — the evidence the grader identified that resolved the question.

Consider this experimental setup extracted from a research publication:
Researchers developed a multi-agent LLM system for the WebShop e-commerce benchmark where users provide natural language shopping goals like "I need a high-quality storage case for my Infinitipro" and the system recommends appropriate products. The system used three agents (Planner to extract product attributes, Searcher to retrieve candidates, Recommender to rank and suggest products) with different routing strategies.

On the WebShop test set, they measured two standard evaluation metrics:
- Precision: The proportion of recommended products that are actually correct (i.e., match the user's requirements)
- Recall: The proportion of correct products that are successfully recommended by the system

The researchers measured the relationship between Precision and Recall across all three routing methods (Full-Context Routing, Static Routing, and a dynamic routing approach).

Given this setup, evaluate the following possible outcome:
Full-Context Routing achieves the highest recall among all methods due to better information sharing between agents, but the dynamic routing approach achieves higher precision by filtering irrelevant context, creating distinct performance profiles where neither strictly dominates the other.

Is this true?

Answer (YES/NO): NO